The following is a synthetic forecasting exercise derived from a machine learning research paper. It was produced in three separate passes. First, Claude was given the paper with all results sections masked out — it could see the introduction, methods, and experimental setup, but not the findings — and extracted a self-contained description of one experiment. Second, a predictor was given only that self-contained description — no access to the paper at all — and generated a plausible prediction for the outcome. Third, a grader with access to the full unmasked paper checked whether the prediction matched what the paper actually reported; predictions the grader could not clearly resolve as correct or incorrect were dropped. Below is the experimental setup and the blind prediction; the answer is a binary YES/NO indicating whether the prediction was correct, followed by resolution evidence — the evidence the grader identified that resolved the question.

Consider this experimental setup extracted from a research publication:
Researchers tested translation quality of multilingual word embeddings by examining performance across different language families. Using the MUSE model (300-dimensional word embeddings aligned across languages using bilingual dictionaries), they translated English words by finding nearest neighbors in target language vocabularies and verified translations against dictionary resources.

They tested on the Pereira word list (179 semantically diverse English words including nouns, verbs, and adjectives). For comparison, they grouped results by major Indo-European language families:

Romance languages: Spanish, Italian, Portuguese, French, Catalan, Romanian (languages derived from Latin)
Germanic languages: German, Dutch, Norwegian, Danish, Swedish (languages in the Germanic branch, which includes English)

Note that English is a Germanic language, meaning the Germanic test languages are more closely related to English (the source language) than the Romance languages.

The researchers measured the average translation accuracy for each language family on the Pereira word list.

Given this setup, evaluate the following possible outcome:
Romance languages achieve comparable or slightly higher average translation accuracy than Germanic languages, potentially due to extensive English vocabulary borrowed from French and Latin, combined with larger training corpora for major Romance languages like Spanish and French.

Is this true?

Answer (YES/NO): YES